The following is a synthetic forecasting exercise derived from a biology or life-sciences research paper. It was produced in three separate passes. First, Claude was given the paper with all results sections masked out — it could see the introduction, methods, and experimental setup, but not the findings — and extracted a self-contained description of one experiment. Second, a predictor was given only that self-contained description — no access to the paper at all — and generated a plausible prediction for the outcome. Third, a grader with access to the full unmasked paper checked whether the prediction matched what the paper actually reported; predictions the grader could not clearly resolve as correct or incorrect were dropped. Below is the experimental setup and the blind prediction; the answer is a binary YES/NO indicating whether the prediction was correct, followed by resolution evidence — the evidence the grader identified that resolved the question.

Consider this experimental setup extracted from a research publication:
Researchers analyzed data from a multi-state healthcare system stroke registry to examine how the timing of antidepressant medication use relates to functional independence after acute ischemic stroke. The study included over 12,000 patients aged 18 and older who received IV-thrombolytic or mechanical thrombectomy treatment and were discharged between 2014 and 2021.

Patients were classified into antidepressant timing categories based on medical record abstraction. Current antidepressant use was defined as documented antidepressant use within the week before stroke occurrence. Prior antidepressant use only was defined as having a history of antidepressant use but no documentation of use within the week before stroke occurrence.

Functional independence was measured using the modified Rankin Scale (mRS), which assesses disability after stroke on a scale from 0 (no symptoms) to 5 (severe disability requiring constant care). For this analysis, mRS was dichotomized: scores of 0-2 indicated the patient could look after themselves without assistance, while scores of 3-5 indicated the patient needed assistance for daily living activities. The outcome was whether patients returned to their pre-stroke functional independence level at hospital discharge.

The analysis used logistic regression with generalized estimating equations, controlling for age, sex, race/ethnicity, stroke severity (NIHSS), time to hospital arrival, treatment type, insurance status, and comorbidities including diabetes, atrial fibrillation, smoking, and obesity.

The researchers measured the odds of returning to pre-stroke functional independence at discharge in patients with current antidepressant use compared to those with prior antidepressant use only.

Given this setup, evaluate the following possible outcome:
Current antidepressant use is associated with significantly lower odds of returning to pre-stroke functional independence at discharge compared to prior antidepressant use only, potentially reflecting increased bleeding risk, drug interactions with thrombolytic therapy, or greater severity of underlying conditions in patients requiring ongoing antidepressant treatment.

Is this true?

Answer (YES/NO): NO